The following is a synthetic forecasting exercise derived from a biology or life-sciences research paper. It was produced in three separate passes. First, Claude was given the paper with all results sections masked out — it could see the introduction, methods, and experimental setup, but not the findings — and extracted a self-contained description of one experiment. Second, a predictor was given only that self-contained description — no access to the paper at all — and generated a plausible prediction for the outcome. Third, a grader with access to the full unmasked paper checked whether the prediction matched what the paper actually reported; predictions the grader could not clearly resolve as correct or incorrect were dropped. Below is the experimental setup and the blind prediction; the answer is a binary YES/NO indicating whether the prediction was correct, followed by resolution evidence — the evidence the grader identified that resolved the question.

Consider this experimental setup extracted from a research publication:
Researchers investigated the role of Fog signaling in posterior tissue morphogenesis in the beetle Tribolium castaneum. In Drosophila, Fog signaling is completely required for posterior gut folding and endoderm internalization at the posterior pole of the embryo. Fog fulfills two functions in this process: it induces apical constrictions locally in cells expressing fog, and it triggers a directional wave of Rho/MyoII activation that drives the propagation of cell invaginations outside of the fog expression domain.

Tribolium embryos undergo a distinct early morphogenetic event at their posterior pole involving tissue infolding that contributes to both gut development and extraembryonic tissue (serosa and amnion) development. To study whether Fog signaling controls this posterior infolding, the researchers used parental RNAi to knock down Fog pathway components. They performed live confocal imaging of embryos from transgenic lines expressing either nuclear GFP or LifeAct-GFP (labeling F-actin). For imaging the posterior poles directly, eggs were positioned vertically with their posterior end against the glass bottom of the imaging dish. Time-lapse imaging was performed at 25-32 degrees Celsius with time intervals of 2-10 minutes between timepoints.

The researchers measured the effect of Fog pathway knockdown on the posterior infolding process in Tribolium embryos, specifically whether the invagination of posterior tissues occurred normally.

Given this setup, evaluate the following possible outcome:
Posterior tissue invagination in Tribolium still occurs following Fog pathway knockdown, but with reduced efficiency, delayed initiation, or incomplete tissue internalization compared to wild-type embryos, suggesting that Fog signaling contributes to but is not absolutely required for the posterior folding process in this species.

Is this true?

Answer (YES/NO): NO